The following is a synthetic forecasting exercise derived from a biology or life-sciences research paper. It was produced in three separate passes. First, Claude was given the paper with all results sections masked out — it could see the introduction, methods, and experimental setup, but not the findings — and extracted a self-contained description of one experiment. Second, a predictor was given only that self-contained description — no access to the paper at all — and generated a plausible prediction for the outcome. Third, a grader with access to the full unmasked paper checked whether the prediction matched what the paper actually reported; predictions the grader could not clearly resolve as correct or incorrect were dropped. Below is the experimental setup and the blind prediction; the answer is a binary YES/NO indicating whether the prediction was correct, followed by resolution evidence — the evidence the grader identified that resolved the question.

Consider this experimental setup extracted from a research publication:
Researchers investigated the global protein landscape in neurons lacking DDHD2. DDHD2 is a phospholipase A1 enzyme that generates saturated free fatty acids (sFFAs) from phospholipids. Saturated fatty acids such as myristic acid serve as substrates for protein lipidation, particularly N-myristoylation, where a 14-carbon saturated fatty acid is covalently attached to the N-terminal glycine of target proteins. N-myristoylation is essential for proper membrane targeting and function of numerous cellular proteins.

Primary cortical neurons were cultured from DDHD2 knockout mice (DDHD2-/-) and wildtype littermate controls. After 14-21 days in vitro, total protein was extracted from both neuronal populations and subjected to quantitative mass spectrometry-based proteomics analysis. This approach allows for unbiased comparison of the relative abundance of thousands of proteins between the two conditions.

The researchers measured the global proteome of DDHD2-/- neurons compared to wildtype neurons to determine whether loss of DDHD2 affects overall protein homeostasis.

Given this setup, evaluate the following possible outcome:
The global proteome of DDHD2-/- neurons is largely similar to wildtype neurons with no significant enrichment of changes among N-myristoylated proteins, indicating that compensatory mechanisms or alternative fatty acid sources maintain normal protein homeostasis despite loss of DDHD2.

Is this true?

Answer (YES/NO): NO